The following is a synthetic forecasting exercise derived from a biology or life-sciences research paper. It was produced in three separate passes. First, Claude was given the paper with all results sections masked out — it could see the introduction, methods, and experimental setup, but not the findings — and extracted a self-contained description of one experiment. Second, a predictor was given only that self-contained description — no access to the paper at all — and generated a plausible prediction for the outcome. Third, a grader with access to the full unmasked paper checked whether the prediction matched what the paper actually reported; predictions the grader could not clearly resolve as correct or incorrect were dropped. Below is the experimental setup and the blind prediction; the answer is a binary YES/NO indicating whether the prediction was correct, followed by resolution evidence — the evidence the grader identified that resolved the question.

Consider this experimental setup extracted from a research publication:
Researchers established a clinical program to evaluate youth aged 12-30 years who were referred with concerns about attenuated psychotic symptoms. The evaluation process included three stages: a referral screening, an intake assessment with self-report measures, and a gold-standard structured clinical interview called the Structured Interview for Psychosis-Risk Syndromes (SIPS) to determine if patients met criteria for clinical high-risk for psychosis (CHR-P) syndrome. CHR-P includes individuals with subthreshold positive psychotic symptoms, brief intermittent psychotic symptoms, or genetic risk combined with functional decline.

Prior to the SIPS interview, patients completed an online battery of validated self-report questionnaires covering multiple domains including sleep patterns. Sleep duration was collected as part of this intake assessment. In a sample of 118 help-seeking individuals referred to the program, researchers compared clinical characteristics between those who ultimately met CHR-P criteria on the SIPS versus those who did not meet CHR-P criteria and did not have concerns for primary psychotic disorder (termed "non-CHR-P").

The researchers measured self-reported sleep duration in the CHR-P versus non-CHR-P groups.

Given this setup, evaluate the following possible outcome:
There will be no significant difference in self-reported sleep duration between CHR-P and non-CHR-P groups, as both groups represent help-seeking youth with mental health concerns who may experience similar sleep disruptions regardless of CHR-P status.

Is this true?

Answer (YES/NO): NO